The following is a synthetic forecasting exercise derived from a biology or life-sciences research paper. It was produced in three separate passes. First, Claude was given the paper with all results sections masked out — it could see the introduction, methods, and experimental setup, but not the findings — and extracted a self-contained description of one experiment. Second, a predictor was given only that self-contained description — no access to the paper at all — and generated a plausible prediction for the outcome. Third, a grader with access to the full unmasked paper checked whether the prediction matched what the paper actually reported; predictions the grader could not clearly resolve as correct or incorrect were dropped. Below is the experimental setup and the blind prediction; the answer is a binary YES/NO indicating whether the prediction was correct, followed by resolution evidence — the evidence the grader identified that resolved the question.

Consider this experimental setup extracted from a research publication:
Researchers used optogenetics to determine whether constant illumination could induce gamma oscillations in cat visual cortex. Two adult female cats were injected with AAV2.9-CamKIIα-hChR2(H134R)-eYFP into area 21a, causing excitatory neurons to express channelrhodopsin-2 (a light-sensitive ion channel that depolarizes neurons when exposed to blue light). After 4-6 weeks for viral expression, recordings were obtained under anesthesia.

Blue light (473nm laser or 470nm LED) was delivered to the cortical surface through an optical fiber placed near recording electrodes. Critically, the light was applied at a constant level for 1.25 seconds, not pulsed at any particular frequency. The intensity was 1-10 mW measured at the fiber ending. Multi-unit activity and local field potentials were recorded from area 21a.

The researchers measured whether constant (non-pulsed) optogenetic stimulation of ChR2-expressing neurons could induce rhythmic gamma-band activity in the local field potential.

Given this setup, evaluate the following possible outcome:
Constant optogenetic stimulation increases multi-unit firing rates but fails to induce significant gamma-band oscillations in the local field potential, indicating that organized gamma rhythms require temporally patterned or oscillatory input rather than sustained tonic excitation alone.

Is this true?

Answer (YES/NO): NO